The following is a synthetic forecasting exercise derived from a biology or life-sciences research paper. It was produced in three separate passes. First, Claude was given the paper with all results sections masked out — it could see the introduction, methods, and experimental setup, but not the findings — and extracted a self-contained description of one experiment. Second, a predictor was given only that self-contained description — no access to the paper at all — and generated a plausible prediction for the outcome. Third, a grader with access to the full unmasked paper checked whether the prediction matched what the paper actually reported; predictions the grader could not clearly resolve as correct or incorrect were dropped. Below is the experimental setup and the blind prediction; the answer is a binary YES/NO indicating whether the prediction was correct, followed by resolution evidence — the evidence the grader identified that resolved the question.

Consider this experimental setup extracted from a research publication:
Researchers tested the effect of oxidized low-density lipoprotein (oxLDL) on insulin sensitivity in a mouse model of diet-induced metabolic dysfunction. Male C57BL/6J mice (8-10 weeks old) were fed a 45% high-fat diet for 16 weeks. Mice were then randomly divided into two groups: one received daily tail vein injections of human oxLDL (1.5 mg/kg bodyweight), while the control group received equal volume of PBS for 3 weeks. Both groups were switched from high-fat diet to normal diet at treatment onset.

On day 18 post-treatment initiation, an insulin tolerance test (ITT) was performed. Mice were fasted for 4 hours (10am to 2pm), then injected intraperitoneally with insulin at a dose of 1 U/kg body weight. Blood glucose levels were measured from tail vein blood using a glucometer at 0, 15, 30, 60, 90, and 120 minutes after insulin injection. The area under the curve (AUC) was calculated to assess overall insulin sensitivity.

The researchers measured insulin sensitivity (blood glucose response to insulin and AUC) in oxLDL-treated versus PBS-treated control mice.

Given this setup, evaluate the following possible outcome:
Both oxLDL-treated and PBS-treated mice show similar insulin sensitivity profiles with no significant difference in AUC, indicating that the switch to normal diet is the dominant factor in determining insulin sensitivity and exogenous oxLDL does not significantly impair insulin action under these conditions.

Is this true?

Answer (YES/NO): NO